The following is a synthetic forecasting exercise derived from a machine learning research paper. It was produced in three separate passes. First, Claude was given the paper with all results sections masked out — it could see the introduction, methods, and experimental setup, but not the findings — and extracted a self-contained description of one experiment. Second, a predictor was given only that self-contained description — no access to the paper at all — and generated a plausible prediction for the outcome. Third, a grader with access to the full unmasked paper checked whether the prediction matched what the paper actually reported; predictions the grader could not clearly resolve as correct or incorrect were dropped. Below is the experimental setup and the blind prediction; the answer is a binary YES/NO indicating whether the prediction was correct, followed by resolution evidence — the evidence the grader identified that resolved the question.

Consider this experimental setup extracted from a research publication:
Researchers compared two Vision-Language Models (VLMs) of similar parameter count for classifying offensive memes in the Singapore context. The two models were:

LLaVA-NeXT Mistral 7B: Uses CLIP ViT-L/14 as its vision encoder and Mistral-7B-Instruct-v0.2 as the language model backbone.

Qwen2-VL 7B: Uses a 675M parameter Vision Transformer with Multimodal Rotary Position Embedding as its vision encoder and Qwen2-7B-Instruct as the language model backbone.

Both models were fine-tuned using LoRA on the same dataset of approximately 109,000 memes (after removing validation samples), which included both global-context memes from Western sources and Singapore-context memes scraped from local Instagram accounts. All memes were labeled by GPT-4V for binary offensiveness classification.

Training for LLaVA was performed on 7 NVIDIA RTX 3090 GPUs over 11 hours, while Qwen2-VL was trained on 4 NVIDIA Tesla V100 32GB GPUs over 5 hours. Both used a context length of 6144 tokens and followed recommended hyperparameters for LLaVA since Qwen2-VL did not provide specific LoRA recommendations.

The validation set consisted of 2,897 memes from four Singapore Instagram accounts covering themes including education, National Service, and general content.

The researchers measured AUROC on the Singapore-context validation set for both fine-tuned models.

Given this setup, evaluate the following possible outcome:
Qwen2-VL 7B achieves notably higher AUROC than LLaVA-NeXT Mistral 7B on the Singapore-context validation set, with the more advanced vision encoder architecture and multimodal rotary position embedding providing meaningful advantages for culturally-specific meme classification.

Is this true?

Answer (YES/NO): NO